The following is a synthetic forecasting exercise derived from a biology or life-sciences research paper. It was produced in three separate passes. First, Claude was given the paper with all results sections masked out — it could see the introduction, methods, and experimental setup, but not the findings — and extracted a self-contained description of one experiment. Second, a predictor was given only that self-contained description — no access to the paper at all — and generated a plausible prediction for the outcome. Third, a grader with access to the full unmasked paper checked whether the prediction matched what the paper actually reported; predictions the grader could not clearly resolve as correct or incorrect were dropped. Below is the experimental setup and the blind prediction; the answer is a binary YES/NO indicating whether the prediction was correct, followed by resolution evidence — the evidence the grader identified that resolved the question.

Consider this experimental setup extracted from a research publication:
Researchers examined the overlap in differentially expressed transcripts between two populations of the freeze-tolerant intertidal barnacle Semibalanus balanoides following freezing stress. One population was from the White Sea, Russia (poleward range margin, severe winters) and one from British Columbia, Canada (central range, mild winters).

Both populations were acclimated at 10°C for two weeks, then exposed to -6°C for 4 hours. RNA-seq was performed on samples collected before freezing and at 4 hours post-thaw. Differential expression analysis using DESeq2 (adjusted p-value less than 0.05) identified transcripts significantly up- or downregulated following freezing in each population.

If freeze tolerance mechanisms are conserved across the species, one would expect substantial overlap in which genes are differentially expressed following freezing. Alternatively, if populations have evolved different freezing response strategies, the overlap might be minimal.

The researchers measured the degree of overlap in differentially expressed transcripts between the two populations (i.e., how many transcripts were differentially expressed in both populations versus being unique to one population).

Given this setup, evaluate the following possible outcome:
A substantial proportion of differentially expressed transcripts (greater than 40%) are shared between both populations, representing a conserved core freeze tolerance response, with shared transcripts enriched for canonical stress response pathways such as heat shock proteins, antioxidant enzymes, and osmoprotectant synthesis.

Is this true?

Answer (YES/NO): NO